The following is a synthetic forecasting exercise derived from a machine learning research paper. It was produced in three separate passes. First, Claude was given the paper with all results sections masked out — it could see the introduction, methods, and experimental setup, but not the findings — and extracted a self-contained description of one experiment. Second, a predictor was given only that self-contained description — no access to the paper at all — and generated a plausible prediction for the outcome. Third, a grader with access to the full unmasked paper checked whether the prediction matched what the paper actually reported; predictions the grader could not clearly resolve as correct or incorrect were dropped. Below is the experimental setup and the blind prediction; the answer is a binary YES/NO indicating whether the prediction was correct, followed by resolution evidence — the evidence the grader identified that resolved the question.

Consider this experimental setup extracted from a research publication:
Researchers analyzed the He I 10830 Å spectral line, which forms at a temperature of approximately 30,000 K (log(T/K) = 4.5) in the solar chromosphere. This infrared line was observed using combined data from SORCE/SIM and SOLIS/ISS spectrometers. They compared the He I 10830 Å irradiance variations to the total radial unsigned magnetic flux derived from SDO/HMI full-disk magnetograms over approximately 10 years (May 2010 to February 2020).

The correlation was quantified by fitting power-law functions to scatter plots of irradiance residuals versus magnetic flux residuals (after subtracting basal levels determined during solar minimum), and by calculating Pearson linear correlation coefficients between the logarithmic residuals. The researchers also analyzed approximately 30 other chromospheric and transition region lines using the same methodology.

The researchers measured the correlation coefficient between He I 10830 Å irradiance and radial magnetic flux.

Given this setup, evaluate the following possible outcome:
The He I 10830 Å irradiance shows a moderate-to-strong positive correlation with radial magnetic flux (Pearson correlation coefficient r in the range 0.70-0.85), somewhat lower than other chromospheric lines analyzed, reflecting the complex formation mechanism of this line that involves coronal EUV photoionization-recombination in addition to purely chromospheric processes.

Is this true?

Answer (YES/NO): NO